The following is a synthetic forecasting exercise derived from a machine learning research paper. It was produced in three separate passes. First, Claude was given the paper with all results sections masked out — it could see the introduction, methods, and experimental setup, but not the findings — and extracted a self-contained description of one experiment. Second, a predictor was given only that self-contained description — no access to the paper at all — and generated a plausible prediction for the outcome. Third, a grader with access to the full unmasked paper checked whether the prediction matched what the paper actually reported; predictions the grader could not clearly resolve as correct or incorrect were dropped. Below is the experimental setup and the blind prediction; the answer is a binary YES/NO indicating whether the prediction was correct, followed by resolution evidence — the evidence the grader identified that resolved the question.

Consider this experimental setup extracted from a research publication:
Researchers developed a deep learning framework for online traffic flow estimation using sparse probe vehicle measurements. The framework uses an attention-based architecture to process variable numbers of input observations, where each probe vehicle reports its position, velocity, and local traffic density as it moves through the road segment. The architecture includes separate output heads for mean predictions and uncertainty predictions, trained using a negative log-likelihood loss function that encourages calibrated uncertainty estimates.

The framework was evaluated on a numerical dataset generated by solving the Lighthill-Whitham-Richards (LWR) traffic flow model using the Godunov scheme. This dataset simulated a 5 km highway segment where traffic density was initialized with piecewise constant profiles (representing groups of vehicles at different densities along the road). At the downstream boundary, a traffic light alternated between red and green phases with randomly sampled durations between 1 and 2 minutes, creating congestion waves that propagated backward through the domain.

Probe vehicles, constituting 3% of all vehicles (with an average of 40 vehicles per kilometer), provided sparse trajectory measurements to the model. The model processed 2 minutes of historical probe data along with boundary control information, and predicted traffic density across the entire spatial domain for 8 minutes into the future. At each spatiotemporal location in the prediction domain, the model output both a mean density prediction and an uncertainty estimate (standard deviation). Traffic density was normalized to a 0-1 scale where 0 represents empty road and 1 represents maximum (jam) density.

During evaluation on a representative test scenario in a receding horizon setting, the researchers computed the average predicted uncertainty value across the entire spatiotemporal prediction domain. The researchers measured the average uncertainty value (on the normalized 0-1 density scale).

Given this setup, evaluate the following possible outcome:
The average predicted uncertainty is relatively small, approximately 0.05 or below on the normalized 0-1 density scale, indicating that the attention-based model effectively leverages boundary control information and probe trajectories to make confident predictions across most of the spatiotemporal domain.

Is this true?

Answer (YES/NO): YES